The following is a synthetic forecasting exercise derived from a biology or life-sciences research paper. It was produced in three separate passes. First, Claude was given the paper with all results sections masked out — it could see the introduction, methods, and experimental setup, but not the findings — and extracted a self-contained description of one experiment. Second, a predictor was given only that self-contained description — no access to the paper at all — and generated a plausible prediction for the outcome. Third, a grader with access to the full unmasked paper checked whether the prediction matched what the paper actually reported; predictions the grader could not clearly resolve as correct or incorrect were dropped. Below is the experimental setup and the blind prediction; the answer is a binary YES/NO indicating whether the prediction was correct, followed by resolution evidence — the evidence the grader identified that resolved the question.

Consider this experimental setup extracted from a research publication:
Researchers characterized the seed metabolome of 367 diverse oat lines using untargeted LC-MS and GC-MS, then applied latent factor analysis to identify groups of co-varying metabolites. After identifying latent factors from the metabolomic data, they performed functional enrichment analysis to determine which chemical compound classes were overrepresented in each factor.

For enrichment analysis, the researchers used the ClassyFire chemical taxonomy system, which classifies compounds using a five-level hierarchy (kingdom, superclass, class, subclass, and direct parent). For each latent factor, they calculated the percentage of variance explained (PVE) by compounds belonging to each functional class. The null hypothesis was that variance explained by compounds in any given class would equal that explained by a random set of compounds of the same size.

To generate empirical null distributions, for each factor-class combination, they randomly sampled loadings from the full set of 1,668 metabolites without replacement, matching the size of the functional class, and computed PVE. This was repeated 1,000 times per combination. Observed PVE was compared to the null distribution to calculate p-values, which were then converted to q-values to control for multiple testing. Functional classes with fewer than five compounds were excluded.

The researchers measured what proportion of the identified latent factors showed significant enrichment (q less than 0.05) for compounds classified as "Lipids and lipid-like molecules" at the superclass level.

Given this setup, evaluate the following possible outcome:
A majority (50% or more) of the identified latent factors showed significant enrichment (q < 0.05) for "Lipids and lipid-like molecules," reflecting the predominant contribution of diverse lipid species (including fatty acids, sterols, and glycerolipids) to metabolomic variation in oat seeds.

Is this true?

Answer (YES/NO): NO